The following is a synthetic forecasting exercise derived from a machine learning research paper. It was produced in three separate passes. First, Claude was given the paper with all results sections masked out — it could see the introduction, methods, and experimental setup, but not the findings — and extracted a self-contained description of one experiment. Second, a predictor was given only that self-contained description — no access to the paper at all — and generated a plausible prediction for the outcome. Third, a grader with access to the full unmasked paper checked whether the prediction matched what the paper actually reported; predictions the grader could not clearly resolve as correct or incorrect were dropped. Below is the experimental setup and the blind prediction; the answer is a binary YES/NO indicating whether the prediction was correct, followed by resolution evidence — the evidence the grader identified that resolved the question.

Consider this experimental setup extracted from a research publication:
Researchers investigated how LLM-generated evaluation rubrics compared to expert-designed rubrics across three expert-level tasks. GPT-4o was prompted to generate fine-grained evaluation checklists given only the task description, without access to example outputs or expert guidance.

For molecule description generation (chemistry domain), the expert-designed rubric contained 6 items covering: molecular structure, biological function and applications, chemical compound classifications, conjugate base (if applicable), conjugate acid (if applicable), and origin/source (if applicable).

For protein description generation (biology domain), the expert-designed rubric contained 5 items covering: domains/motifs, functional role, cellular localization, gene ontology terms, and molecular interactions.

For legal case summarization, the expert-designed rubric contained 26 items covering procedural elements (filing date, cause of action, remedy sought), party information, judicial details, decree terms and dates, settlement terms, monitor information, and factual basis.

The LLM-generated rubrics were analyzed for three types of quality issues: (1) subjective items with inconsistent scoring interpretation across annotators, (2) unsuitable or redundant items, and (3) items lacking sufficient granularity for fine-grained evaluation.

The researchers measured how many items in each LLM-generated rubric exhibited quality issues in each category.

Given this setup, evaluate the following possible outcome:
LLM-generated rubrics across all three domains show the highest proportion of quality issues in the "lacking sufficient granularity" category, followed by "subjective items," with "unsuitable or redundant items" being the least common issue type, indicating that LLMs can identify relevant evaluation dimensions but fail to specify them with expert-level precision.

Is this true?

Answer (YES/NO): NO